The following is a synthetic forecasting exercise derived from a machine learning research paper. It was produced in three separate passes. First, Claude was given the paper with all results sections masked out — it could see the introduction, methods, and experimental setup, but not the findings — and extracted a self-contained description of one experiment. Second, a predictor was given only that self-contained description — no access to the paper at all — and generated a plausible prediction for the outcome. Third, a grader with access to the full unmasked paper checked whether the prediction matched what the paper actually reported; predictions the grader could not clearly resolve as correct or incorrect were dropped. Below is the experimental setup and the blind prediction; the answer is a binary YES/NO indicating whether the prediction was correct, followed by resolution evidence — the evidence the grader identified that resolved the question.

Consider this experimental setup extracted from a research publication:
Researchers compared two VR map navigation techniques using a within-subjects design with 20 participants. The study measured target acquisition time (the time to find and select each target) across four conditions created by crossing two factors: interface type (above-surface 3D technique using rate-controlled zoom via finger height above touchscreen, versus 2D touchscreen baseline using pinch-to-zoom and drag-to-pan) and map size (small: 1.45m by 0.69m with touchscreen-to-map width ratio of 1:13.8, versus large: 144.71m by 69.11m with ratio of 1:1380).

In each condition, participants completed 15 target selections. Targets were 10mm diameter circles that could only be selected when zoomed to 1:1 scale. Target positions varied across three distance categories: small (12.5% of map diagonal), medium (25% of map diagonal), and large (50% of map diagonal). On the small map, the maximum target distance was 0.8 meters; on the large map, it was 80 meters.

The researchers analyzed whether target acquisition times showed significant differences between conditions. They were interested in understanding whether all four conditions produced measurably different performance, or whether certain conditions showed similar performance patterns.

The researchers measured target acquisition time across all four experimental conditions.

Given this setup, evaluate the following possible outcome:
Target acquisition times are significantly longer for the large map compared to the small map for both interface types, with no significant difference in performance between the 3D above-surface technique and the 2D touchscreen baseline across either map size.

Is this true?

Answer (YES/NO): NO